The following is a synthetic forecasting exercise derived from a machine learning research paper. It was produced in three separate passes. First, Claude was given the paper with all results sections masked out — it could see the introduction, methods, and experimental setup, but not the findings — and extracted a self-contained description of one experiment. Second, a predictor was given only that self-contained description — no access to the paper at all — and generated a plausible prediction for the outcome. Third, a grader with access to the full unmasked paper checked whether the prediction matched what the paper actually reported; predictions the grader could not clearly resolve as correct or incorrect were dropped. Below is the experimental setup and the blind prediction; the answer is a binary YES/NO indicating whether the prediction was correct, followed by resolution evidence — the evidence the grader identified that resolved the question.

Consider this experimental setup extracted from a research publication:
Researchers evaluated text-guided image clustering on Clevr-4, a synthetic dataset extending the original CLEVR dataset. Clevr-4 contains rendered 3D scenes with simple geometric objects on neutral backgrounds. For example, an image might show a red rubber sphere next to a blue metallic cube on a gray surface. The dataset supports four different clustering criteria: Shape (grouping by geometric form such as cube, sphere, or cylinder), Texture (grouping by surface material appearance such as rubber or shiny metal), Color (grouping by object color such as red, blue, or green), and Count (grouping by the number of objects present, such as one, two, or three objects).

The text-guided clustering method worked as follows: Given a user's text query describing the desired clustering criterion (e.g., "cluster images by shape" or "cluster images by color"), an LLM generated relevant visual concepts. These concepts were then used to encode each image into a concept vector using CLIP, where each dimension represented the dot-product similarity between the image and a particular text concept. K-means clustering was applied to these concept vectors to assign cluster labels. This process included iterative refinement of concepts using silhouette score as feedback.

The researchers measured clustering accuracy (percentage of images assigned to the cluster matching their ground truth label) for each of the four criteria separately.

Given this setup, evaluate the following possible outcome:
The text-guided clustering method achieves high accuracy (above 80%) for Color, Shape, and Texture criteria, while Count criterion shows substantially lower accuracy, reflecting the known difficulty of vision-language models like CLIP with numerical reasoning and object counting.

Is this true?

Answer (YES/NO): NO